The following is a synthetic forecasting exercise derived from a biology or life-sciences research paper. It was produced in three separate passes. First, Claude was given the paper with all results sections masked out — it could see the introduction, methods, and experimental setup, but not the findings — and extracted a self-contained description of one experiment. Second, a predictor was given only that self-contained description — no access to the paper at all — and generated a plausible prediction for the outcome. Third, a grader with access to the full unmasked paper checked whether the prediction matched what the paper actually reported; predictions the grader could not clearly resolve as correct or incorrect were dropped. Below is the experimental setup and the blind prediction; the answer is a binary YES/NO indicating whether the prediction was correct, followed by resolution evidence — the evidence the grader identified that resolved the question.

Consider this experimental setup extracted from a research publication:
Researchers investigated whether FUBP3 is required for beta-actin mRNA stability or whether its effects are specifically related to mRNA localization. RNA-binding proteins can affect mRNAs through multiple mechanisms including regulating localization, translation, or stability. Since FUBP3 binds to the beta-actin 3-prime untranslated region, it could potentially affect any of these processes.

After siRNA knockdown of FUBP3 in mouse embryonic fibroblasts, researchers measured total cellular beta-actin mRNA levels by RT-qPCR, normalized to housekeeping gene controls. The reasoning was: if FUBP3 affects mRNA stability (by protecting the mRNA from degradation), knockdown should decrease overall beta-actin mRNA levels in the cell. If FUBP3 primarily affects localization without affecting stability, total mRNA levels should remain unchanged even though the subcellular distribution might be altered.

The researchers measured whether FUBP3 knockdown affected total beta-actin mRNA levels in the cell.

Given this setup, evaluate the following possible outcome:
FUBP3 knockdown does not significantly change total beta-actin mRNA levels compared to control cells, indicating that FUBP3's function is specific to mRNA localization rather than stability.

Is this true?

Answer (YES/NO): YES